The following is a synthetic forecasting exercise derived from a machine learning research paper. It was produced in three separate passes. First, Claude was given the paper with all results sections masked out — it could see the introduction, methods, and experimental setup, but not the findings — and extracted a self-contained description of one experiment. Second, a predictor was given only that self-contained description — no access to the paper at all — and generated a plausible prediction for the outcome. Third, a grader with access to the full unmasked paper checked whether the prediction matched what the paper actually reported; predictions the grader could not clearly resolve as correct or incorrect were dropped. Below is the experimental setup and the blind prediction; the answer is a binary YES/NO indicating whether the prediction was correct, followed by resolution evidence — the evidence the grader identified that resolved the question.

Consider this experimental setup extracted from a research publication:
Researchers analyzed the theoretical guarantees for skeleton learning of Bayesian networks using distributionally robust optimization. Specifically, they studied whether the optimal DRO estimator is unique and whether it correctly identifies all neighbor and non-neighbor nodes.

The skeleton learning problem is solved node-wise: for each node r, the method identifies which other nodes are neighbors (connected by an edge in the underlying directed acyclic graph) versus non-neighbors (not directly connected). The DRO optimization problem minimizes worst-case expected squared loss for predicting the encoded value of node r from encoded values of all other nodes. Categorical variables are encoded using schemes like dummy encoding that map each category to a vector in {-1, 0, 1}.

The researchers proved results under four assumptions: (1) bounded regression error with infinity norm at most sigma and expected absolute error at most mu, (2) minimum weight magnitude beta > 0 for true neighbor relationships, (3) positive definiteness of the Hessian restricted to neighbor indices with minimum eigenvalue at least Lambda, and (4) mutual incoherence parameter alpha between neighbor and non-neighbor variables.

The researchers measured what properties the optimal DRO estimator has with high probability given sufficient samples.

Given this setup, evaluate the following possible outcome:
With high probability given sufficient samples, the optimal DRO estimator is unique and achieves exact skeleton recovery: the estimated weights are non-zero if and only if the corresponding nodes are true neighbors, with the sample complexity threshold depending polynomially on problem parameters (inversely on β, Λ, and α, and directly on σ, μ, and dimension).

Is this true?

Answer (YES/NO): NO